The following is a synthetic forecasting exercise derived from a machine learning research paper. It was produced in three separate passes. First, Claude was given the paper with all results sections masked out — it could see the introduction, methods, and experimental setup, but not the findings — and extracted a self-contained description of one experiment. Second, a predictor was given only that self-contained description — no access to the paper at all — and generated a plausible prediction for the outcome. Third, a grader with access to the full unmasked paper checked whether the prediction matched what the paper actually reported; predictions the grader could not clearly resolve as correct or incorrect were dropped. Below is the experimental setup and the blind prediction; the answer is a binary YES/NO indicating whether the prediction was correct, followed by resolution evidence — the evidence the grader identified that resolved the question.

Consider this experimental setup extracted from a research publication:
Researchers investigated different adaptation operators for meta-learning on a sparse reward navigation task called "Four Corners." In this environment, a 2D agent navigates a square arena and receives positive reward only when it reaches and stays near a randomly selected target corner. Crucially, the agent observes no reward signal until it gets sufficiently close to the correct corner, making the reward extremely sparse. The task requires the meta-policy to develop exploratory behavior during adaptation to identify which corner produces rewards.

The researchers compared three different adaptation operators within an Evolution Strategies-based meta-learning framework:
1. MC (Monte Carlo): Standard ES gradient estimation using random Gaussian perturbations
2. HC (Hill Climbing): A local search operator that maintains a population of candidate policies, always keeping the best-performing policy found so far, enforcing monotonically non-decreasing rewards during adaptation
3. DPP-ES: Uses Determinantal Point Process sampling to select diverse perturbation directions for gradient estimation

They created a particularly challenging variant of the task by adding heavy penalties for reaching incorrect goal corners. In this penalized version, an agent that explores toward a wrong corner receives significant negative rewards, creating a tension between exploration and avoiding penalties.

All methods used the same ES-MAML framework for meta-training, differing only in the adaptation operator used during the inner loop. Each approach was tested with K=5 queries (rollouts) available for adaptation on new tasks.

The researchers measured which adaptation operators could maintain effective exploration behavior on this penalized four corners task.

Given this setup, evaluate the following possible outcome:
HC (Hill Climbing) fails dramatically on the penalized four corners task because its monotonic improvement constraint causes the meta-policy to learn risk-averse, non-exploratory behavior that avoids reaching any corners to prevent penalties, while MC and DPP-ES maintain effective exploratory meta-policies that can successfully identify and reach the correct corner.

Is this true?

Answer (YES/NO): NO